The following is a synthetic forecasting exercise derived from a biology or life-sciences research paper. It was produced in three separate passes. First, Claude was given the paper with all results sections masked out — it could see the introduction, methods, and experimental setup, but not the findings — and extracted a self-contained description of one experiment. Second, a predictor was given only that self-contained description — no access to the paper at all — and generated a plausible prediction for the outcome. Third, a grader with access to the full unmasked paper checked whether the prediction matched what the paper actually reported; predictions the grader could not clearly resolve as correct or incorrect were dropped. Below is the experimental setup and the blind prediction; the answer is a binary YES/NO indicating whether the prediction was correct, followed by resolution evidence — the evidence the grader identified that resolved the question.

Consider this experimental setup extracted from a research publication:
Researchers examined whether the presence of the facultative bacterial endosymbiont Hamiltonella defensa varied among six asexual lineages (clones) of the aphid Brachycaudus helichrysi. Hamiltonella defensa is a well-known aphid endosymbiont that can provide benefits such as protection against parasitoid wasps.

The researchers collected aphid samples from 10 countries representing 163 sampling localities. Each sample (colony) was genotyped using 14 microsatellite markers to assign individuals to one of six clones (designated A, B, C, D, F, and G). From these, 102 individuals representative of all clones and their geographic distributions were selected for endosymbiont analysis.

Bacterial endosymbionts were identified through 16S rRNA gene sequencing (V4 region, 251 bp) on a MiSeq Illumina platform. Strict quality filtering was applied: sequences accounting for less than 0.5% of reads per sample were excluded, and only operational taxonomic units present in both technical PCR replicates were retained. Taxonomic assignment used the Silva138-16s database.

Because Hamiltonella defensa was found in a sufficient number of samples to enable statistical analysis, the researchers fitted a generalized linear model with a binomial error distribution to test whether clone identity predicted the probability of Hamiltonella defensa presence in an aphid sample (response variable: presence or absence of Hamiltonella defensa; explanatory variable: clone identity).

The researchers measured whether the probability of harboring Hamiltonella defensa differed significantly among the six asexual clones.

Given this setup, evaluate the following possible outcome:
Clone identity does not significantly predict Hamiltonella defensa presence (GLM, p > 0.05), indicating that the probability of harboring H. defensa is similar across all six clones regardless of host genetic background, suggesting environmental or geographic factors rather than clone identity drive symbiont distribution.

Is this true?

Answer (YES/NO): NO